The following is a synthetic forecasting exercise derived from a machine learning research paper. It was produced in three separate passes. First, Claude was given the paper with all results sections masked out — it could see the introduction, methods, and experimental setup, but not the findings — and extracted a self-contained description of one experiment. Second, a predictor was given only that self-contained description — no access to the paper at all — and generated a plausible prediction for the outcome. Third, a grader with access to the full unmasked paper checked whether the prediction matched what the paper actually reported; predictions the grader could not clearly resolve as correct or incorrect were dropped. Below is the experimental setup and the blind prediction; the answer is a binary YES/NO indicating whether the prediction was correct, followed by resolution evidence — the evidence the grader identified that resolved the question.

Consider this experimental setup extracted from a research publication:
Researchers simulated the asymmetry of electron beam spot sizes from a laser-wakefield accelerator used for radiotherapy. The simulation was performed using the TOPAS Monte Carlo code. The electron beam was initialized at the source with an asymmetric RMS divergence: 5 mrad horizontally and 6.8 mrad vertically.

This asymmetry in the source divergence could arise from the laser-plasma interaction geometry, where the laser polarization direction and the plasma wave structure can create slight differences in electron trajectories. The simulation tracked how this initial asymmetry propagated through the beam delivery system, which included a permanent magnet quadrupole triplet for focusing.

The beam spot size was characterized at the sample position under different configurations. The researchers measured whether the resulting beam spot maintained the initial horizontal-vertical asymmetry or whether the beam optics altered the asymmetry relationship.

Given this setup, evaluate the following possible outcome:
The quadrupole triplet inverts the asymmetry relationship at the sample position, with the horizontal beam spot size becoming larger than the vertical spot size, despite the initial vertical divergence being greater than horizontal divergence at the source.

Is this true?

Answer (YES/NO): NO